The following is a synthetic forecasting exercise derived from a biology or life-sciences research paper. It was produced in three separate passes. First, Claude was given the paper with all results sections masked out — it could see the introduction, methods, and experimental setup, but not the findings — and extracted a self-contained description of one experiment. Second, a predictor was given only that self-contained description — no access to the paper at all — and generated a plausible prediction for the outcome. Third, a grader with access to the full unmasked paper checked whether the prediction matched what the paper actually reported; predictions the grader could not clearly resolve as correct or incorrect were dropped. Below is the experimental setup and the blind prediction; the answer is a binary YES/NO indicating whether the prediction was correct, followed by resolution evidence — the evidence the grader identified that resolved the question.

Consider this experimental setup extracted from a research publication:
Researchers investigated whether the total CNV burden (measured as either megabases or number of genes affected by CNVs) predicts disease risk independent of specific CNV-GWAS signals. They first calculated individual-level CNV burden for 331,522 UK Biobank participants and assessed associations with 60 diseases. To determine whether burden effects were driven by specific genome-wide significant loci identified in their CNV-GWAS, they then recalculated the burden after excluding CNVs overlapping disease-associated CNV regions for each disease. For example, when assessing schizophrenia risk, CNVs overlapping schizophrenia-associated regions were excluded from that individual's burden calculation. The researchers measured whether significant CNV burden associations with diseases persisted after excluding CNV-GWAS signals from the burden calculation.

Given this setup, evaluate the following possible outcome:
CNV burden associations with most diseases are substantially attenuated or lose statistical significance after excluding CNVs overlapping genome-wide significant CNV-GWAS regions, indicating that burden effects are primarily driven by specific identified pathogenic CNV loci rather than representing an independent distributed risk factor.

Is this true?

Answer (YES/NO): NO